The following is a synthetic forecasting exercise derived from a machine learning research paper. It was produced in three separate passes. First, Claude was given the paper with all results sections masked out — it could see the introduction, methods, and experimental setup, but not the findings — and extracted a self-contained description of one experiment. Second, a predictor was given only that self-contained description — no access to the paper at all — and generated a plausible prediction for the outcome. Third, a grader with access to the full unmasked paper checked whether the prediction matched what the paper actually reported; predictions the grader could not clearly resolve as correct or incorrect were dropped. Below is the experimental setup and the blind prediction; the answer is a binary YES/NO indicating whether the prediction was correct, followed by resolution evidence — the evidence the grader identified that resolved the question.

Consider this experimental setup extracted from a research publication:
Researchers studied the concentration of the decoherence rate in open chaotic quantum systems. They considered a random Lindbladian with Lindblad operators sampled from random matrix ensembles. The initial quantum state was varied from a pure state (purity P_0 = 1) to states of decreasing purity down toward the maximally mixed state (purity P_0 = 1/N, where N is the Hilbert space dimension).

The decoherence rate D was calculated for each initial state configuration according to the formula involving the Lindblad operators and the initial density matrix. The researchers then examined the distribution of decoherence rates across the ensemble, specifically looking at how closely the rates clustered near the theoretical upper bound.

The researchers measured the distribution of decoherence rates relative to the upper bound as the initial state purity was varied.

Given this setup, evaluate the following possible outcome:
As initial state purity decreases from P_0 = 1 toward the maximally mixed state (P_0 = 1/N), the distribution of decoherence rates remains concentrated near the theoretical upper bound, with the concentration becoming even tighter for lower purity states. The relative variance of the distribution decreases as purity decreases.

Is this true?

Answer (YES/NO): NO